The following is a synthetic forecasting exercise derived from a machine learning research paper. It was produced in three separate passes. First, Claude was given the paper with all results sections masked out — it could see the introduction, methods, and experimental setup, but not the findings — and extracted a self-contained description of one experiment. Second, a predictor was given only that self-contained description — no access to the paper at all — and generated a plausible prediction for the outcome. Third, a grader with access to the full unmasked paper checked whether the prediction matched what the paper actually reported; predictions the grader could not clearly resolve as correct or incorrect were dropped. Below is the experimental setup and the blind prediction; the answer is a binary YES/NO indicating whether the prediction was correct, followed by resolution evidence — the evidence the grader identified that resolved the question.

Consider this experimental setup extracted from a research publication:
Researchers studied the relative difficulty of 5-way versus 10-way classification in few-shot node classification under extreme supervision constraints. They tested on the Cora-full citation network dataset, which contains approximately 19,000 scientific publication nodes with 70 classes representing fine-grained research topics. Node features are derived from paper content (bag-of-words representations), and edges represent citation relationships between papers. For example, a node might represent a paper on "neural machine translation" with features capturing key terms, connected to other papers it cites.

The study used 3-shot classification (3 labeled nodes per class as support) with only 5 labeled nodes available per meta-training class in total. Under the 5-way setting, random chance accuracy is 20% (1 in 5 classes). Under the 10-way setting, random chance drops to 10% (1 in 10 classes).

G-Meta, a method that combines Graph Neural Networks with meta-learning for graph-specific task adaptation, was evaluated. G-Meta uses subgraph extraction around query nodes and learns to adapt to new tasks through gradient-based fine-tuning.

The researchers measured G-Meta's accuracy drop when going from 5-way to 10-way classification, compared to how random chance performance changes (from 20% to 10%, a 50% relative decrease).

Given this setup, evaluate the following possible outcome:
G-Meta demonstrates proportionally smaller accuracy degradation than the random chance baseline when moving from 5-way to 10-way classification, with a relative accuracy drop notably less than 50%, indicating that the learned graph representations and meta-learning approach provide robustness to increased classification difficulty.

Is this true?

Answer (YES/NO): YES